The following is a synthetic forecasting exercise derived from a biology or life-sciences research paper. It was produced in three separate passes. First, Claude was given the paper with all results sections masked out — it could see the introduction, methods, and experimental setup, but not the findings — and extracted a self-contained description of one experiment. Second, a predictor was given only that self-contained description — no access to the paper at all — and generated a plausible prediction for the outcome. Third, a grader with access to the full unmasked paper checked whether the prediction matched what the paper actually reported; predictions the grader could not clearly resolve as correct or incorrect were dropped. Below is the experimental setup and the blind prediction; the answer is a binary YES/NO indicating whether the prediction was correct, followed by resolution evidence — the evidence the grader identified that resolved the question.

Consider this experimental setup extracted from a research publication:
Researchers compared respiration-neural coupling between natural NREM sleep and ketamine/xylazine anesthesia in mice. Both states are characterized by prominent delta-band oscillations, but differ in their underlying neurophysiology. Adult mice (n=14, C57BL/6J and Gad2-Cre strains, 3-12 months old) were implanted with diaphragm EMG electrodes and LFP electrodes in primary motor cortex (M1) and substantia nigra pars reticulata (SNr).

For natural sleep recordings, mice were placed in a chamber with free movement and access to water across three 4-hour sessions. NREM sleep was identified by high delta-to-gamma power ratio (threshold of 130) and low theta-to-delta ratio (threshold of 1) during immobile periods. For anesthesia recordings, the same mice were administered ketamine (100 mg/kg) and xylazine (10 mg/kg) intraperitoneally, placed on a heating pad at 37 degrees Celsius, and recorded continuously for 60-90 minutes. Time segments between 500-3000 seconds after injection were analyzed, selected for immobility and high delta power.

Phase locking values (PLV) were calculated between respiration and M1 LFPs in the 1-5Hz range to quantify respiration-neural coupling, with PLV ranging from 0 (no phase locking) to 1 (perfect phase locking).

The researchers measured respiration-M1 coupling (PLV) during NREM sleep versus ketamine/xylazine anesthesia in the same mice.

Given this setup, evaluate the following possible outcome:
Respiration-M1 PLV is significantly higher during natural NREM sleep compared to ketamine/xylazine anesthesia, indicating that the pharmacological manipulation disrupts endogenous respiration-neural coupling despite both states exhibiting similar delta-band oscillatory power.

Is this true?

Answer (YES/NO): NO